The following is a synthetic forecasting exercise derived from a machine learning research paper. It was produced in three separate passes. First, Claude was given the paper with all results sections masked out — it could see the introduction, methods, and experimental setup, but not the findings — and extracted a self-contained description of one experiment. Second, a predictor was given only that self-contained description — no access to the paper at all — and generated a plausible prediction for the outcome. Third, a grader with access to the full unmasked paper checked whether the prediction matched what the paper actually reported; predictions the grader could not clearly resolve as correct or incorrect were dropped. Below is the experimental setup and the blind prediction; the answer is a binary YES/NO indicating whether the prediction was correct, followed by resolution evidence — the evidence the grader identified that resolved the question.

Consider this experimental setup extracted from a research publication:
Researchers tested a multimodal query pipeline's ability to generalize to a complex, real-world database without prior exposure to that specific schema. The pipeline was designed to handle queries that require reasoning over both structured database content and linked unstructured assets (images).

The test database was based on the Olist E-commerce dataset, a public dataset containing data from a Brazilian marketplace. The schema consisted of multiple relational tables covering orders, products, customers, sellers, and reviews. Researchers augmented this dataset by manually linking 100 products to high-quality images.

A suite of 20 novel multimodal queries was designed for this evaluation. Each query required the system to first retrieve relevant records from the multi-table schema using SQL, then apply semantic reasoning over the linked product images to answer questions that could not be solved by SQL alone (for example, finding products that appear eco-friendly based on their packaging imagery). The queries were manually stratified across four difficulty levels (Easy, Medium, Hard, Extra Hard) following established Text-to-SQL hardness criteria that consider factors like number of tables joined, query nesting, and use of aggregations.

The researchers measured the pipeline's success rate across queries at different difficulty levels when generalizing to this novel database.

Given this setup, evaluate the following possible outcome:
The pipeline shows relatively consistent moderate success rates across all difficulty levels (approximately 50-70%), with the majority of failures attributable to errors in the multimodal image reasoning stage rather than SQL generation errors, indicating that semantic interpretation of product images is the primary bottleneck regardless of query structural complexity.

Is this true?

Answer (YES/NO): NO